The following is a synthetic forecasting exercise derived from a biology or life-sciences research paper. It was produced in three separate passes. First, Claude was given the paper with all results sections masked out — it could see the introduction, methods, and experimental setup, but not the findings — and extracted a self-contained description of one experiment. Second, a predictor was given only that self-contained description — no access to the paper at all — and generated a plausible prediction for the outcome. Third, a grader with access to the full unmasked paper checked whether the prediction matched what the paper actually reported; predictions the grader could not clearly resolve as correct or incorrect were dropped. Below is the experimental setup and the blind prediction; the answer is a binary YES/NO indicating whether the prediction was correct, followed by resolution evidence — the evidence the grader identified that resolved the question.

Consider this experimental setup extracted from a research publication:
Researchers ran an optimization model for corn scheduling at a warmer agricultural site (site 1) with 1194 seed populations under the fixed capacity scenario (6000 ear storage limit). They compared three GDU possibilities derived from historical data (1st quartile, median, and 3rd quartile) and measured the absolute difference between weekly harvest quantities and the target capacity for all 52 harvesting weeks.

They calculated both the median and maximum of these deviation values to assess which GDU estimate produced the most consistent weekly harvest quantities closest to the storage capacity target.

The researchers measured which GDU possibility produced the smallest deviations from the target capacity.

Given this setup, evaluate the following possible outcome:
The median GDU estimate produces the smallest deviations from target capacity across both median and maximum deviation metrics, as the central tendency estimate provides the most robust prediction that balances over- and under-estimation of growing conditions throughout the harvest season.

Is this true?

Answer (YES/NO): NO